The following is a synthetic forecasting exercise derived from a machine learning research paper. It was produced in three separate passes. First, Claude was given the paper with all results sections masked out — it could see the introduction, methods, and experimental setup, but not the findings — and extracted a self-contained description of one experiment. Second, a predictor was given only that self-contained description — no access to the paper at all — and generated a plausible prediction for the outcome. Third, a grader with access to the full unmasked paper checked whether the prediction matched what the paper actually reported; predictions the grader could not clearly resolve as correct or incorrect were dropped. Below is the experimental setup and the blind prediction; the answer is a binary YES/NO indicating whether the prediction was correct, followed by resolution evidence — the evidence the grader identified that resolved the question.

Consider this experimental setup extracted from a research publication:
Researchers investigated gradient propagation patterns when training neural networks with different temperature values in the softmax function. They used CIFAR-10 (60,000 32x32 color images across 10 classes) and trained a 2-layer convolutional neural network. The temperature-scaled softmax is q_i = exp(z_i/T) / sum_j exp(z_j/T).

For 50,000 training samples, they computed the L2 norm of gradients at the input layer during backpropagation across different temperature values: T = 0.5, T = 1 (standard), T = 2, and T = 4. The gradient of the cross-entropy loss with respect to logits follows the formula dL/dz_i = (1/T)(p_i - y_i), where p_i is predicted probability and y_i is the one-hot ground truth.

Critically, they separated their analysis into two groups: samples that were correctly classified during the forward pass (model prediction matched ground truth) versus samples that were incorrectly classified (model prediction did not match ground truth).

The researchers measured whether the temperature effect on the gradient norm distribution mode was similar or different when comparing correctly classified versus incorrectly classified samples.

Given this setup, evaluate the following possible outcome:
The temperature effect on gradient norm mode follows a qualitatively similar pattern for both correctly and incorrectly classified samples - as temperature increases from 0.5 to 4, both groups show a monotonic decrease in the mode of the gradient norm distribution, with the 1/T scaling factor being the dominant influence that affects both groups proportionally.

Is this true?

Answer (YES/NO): NO